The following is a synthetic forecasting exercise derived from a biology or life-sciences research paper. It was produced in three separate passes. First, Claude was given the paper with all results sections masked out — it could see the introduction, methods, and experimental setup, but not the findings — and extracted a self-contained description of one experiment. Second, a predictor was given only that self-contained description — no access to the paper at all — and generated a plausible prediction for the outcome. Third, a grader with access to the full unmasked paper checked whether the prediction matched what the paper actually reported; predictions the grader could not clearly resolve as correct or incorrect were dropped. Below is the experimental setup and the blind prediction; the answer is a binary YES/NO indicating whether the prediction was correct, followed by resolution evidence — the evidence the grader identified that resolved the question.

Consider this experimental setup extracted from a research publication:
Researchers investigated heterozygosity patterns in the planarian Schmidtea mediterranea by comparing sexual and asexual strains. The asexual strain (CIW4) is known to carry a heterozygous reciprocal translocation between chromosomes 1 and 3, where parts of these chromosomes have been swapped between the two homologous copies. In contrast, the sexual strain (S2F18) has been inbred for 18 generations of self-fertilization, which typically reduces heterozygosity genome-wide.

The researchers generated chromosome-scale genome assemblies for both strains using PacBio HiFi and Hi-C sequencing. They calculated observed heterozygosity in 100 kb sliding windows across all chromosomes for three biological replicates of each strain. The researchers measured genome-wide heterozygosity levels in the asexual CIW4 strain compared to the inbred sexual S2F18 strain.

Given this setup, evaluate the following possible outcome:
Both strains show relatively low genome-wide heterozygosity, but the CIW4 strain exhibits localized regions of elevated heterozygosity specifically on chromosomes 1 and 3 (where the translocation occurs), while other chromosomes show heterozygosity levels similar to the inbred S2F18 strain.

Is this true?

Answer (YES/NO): NO